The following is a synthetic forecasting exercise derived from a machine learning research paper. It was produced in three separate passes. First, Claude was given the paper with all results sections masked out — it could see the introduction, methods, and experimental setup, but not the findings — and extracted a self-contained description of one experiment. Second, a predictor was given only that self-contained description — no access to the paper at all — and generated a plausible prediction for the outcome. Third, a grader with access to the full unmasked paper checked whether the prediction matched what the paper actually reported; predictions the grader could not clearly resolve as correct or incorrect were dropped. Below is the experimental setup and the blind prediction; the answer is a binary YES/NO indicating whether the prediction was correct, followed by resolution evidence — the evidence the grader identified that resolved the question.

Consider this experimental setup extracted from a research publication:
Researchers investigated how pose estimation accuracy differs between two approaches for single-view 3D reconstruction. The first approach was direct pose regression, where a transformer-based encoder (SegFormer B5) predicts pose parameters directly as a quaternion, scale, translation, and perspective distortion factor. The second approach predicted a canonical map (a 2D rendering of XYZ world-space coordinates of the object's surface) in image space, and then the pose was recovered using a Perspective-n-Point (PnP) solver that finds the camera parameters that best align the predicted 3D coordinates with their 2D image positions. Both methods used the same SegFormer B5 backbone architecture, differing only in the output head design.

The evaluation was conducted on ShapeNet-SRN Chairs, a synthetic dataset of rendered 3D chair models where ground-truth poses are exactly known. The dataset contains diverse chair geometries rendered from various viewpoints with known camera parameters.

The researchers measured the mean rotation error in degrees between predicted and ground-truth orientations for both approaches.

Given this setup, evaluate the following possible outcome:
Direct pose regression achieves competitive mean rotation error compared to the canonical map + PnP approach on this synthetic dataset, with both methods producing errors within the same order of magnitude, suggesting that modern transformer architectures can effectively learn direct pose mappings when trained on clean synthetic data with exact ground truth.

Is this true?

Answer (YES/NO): NO